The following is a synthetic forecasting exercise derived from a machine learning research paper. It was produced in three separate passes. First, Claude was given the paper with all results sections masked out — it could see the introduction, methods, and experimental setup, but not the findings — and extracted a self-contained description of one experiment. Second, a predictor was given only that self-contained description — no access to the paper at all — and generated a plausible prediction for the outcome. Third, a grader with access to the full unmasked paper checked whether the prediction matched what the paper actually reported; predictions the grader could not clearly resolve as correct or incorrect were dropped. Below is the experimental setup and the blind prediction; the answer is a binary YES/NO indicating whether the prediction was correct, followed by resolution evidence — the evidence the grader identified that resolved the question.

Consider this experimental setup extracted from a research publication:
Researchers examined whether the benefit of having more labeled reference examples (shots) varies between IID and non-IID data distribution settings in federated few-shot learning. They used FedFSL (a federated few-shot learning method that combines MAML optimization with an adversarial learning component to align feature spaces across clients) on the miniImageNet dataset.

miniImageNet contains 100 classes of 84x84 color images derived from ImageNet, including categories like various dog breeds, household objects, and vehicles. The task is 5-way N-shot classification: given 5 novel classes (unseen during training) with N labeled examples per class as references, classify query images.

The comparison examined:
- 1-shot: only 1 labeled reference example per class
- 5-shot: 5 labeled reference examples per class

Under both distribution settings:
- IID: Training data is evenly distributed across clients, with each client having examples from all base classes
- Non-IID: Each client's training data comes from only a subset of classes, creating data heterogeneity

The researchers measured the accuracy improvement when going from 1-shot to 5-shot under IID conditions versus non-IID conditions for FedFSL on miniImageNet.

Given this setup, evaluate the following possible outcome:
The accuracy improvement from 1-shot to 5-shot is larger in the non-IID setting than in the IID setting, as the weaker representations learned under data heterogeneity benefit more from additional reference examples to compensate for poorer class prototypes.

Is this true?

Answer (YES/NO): YES